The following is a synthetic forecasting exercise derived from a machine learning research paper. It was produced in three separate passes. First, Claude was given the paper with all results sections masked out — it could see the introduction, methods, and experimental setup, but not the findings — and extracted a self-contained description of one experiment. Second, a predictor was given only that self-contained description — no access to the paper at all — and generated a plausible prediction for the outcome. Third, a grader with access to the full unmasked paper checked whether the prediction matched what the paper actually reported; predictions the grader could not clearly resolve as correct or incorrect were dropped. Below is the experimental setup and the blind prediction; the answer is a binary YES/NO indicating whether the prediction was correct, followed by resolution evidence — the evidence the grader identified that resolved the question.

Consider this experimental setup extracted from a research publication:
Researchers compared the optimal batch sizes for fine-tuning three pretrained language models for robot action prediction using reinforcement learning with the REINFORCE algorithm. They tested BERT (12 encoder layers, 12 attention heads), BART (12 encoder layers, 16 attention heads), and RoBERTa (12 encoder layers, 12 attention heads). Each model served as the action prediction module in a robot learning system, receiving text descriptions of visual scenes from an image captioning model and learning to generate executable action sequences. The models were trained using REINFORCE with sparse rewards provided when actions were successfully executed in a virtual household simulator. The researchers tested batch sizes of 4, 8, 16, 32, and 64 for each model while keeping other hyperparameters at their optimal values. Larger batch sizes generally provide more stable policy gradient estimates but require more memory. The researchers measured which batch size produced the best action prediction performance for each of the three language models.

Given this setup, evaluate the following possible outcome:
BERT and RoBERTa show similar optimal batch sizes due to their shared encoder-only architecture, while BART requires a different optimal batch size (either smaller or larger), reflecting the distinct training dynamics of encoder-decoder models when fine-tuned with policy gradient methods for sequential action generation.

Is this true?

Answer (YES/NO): NO